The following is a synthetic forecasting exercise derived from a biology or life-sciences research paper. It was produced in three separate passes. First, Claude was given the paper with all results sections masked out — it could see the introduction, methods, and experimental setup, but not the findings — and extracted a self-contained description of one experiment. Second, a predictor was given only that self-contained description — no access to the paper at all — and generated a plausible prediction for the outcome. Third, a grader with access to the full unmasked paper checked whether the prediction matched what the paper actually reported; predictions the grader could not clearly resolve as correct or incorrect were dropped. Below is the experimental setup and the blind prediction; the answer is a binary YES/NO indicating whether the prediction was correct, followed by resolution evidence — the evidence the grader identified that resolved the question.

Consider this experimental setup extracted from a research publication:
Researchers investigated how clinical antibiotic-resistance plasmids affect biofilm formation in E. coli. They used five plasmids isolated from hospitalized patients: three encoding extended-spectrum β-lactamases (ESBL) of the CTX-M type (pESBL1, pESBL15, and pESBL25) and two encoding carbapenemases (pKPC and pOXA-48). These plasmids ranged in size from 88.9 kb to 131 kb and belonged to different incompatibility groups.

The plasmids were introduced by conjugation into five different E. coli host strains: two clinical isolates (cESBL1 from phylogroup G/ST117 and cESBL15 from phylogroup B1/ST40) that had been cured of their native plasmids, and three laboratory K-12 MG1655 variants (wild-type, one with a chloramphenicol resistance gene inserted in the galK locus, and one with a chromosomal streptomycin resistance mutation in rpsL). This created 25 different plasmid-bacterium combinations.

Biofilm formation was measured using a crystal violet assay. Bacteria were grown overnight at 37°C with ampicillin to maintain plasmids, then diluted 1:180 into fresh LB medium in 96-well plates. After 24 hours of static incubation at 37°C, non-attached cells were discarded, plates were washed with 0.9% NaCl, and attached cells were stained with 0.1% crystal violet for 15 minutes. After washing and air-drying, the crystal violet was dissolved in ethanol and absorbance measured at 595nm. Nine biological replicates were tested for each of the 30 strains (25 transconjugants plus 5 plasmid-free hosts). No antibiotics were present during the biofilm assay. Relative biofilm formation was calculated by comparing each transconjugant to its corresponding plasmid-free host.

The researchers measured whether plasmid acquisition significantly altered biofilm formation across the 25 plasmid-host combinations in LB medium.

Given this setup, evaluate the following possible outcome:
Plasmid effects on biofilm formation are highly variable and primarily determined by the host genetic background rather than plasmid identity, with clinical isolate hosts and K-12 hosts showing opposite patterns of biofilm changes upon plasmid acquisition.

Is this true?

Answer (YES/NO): NO